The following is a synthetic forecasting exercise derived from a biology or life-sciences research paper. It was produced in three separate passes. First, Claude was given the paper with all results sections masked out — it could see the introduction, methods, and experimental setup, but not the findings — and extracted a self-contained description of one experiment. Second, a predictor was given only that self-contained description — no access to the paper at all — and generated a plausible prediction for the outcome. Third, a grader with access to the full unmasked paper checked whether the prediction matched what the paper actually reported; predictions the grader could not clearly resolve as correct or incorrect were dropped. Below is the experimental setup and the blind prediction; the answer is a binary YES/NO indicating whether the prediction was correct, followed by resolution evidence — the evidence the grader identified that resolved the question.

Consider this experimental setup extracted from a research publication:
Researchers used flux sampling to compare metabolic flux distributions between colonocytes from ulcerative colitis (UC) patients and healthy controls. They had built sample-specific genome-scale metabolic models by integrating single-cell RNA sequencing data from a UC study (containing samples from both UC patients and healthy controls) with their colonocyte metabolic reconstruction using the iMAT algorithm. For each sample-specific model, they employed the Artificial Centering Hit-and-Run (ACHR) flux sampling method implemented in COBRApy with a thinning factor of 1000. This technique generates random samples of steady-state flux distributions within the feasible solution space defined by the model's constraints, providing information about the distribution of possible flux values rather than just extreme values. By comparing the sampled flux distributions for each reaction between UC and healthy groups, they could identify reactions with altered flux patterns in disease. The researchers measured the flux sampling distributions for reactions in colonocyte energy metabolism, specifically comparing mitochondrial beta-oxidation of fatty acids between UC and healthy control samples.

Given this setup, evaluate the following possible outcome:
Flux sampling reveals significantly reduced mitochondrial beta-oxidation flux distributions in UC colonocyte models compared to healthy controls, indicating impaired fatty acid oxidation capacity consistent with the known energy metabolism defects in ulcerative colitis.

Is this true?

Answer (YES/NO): NO